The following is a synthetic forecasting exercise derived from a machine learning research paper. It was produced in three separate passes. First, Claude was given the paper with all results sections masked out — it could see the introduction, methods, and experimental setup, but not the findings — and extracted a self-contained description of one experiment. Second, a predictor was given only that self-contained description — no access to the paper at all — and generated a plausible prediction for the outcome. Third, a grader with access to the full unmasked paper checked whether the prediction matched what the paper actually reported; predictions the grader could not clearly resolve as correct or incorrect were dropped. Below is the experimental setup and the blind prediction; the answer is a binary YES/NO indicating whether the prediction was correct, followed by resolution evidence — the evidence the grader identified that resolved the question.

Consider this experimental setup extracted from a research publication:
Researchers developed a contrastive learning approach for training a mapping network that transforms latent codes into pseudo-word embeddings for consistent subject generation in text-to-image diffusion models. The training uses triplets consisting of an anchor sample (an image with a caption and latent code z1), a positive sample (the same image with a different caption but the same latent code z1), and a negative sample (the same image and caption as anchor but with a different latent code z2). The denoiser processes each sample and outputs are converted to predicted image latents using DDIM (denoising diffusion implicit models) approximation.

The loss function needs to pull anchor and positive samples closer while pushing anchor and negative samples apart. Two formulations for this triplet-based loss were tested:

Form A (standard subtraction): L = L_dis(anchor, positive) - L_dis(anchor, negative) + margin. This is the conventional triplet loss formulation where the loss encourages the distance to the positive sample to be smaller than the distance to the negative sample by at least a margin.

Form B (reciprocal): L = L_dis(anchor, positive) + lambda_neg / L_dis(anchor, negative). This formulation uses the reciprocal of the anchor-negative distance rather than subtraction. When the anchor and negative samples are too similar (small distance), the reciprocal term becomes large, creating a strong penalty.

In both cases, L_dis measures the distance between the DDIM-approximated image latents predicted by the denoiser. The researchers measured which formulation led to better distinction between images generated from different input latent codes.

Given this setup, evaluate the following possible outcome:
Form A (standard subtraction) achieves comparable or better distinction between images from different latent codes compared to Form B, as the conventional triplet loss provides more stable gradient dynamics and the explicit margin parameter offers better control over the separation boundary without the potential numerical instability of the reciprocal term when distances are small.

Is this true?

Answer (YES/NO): NO